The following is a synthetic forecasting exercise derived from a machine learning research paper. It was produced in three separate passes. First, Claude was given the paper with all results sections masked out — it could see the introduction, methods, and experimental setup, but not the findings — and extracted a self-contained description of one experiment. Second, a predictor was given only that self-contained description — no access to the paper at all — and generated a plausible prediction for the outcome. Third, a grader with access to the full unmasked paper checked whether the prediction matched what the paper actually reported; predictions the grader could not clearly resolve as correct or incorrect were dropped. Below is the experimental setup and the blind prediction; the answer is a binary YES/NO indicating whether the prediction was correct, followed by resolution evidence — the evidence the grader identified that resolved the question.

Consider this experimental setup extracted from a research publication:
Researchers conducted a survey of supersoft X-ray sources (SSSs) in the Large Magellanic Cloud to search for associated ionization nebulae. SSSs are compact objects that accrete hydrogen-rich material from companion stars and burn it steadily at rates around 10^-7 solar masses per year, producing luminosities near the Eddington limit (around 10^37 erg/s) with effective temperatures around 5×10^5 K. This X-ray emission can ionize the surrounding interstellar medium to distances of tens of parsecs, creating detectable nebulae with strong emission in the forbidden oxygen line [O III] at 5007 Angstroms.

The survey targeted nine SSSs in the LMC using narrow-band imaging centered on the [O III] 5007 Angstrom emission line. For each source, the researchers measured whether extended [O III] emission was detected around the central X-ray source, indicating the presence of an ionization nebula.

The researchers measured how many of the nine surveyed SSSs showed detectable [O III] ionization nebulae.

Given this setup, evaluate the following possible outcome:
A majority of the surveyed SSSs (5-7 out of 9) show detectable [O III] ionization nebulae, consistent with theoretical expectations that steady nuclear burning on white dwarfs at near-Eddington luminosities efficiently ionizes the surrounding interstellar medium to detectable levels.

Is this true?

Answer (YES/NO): NO